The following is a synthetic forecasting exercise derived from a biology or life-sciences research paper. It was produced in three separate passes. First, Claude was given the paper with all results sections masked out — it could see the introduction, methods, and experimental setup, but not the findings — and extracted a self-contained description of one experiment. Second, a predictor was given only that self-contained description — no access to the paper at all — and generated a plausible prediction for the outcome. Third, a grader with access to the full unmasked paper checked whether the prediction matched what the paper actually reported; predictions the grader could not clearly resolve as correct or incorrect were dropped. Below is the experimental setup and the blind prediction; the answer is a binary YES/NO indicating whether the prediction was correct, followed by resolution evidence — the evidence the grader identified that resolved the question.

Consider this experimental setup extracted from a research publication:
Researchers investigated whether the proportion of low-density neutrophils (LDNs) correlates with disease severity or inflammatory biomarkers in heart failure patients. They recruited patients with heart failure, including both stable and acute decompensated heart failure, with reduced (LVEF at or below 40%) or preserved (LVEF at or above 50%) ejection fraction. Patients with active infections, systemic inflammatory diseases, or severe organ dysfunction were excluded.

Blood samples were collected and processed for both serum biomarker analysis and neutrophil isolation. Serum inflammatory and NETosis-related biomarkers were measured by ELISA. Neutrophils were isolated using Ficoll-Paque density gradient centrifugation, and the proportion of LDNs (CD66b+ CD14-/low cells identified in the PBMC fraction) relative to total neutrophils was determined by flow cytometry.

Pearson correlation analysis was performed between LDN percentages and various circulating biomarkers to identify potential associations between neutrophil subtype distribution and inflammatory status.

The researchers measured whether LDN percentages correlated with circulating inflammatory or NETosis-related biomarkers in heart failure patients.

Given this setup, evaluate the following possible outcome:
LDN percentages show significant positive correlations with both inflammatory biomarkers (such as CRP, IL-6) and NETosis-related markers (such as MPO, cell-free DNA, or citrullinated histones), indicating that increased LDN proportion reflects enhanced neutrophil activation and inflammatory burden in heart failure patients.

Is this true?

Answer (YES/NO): YES